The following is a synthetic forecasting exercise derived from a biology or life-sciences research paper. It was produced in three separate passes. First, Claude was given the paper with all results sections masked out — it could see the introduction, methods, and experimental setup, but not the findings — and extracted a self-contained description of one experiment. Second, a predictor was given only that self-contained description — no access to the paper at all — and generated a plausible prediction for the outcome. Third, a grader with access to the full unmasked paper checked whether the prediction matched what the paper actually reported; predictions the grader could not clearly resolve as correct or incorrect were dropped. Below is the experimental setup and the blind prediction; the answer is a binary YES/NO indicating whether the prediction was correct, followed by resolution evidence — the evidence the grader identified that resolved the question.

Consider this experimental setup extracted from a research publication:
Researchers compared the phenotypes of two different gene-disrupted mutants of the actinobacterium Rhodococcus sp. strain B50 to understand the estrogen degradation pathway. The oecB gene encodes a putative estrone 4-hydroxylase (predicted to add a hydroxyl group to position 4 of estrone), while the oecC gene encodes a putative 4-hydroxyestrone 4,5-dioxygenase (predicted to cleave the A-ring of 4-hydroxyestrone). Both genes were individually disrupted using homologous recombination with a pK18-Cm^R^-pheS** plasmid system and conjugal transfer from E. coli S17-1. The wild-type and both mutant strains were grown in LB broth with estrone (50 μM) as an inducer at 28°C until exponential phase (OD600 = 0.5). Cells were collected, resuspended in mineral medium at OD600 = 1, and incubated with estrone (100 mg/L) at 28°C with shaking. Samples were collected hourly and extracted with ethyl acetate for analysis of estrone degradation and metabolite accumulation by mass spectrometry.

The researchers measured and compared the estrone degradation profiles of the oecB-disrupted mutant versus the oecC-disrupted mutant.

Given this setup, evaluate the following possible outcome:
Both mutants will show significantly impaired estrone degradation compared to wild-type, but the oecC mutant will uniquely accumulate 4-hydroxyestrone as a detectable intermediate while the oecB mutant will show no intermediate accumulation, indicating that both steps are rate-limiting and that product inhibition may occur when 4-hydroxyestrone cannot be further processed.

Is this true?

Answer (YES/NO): YES